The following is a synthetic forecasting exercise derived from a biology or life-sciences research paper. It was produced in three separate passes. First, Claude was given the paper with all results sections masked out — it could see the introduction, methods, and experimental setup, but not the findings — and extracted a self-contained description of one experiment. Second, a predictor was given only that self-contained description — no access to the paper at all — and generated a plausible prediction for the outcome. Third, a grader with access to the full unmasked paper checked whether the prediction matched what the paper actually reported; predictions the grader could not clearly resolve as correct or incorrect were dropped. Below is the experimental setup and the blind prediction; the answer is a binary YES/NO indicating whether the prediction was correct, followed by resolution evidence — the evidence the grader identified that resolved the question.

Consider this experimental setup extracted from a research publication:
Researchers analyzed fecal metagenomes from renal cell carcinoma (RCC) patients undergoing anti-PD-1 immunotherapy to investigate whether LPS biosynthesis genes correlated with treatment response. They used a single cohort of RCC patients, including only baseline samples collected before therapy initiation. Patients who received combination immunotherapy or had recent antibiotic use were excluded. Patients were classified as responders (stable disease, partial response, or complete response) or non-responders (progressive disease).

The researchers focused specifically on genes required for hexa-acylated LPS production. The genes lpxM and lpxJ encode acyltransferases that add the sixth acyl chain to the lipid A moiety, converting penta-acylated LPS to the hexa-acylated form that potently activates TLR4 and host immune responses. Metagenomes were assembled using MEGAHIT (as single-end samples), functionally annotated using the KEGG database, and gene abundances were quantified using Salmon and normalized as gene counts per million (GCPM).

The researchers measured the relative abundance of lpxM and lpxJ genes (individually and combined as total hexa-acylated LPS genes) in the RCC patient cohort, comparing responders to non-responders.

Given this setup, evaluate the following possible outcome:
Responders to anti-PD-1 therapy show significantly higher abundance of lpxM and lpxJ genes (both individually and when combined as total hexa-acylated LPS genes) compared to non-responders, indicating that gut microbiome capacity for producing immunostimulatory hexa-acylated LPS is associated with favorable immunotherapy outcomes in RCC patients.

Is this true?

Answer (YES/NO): NO